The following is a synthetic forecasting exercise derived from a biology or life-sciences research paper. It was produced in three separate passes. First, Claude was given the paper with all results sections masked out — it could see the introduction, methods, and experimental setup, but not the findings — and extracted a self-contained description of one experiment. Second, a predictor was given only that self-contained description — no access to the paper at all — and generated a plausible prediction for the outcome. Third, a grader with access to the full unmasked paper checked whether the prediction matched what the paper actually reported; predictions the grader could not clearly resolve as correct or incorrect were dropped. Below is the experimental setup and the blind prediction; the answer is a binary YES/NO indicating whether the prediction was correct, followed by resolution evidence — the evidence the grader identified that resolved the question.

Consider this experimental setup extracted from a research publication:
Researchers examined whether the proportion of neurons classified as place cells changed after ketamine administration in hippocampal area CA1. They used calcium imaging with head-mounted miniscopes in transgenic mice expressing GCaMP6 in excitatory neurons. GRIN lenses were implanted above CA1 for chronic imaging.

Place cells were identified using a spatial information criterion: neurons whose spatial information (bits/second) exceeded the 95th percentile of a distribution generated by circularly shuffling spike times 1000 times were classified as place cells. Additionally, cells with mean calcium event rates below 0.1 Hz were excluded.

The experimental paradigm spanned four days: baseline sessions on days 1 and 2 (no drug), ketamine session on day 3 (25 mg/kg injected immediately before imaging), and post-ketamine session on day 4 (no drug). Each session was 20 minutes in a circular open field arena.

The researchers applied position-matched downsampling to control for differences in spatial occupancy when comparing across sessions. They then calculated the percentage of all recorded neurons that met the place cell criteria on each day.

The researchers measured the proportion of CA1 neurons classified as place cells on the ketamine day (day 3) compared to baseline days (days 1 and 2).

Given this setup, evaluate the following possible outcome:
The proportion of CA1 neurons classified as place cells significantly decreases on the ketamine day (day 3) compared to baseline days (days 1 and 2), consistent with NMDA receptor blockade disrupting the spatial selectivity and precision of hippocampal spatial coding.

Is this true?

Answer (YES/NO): YES